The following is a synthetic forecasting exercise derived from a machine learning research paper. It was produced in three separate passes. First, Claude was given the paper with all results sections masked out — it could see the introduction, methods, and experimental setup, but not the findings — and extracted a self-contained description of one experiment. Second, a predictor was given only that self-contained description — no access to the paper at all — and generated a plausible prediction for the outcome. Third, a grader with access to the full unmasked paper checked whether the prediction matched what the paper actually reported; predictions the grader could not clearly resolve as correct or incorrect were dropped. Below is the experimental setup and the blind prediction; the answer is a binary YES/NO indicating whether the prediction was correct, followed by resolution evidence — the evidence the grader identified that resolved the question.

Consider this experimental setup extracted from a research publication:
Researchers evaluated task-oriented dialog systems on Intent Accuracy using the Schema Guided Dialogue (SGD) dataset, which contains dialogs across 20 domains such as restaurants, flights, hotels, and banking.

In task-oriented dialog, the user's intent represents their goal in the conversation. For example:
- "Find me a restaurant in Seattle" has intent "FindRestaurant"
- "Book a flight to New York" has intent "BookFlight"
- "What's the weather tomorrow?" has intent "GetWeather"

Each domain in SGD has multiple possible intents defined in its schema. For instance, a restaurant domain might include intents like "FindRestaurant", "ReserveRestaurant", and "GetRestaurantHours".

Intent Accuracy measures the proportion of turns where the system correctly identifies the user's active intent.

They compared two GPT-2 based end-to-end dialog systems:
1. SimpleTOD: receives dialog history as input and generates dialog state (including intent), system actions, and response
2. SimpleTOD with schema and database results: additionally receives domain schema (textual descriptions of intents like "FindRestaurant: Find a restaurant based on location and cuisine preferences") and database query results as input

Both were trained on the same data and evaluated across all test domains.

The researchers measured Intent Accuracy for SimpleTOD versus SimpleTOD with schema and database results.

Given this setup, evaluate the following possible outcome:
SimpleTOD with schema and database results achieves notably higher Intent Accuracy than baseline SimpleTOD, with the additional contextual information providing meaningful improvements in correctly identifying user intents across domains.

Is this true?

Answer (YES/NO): YES